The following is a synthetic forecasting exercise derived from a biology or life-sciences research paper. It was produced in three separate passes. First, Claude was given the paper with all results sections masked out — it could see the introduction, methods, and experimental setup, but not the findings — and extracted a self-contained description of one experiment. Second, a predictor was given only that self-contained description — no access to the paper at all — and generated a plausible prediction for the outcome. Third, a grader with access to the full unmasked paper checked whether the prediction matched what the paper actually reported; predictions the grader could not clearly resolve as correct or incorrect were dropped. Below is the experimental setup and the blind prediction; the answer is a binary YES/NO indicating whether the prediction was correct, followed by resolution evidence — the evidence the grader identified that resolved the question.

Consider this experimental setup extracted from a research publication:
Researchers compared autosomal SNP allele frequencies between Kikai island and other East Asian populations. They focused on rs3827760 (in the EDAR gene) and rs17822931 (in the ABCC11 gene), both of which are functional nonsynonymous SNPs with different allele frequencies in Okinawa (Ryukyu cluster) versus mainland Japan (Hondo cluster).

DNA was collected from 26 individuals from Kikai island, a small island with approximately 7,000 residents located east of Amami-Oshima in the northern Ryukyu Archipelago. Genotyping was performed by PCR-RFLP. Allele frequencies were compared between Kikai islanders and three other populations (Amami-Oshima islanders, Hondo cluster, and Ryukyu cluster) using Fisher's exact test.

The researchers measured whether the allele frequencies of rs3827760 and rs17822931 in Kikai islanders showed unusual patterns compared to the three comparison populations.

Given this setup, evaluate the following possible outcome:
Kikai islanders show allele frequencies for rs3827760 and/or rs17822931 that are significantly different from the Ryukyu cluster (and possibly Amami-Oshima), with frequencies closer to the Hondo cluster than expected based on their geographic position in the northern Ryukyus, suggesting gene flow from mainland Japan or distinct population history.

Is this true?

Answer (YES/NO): YES